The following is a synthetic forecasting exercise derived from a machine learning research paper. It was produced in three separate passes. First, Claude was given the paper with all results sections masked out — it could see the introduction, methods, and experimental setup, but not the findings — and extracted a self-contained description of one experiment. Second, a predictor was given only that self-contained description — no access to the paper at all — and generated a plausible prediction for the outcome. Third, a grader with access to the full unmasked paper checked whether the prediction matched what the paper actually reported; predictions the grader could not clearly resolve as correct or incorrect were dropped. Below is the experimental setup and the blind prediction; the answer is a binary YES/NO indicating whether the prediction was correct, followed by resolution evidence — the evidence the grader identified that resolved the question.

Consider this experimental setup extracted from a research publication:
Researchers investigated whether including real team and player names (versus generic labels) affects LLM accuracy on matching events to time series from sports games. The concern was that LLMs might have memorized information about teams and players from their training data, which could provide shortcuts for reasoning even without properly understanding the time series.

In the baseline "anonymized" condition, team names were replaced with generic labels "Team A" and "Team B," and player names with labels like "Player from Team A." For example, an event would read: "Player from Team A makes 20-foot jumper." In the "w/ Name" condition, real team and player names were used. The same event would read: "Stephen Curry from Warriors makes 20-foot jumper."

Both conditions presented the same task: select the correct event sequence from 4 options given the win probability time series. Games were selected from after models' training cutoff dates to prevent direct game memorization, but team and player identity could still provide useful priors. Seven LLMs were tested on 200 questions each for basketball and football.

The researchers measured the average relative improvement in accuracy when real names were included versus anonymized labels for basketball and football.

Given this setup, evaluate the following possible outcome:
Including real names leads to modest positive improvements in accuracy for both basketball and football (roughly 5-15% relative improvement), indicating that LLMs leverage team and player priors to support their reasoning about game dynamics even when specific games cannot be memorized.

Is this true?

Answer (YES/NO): NO